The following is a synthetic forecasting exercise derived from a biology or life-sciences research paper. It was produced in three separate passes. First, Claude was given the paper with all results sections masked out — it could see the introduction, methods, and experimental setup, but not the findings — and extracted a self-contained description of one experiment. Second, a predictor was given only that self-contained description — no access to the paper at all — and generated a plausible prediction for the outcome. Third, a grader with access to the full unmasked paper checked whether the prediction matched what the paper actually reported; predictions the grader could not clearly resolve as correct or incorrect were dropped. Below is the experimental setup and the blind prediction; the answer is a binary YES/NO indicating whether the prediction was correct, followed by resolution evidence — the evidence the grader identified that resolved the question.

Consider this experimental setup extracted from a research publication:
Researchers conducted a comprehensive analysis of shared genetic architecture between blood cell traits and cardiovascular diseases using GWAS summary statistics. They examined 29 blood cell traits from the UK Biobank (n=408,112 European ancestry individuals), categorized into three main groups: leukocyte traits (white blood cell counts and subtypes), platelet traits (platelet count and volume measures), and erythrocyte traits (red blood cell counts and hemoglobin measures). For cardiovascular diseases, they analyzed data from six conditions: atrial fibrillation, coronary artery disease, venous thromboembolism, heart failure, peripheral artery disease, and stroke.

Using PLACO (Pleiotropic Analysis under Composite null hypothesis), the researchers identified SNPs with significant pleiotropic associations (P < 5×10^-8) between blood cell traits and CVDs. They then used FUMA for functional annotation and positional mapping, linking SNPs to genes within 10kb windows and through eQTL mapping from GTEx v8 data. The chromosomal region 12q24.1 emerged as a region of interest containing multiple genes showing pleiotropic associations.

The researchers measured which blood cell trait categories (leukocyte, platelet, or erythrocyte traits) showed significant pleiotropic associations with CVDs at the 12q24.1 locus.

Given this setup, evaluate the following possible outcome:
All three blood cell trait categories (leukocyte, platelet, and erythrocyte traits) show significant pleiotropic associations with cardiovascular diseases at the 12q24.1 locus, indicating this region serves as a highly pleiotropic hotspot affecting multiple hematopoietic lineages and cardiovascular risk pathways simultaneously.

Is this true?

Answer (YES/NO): NO